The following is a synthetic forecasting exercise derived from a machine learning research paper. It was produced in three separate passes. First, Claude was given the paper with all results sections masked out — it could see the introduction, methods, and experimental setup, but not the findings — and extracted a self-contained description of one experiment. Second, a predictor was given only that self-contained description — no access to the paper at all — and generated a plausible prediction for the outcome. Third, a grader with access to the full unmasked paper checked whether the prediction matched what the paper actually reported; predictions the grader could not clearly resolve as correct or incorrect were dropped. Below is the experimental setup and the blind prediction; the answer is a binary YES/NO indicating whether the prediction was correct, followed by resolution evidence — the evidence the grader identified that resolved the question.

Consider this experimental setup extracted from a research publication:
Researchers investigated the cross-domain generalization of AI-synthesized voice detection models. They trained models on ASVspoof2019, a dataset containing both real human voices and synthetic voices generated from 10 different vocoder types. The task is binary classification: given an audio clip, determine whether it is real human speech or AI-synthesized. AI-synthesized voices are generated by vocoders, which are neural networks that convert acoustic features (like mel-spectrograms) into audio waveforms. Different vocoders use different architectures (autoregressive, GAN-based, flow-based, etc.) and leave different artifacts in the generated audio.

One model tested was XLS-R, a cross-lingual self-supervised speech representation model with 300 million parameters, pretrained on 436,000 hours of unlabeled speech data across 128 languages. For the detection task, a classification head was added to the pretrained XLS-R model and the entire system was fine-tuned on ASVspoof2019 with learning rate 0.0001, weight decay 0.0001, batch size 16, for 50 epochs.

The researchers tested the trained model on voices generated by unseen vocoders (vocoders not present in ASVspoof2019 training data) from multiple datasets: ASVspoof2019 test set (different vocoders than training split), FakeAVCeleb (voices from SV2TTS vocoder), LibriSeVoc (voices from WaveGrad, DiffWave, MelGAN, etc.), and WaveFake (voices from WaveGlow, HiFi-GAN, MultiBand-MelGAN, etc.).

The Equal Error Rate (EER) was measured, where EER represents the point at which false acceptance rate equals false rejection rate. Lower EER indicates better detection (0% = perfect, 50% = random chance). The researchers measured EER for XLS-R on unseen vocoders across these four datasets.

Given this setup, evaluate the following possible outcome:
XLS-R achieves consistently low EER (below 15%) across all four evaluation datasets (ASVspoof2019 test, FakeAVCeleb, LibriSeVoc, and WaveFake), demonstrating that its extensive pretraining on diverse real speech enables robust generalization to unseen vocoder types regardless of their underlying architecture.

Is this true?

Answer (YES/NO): NO